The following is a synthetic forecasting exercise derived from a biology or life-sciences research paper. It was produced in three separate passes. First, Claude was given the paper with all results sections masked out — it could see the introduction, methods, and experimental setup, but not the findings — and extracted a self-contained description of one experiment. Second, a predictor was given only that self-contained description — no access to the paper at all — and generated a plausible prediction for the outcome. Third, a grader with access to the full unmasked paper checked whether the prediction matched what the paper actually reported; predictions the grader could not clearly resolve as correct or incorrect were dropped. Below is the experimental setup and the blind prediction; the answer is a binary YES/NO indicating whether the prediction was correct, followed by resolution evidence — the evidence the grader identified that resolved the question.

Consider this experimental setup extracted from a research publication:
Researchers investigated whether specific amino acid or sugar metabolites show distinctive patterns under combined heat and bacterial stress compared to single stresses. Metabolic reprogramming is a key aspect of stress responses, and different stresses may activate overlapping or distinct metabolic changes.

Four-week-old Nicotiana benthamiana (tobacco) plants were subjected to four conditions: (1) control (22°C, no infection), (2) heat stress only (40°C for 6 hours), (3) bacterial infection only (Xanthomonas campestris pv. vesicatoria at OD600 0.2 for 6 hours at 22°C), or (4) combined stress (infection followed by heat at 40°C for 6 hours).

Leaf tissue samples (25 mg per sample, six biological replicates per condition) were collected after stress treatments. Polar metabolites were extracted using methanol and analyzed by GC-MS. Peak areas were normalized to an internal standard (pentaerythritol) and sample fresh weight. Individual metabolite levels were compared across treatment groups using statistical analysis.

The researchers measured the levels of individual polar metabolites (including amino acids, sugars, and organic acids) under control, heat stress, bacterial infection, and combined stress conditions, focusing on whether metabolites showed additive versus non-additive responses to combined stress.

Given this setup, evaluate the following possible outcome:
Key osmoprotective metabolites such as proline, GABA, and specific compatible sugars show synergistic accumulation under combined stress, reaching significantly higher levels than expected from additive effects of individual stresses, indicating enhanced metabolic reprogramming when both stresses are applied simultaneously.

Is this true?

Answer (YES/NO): NO